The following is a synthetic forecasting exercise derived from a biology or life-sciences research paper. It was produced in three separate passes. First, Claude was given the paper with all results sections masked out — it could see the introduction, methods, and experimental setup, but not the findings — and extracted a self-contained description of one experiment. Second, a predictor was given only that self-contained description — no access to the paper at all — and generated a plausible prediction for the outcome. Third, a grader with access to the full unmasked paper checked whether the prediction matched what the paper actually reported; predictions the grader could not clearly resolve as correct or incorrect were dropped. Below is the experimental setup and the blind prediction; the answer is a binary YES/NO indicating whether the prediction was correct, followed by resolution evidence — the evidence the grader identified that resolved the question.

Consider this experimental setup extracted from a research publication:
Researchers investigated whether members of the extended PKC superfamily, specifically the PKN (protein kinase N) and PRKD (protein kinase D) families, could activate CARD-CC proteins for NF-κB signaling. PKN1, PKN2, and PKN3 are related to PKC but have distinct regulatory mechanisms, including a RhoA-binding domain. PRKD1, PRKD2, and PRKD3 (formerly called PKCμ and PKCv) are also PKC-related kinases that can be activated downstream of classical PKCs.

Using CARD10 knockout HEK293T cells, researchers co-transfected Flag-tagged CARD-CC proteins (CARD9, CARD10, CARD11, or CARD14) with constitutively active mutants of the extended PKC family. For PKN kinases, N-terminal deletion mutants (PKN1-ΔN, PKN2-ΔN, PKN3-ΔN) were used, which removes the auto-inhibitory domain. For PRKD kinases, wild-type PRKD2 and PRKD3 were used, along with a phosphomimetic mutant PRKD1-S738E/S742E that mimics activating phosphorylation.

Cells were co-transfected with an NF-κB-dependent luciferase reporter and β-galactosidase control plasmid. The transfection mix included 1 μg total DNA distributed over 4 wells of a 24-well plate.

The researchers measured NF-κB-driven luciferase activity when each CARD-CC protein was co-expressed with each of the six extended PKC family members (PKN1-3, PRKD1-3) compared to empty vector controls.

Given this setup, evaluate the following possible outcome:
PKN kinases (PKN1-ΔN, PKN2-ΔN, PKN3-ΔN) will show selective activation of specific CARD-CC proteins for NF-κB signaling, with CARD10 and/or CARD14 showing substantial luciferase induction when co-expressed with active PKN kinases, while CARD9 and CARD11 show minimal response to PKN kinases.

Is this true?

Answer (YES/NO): NO